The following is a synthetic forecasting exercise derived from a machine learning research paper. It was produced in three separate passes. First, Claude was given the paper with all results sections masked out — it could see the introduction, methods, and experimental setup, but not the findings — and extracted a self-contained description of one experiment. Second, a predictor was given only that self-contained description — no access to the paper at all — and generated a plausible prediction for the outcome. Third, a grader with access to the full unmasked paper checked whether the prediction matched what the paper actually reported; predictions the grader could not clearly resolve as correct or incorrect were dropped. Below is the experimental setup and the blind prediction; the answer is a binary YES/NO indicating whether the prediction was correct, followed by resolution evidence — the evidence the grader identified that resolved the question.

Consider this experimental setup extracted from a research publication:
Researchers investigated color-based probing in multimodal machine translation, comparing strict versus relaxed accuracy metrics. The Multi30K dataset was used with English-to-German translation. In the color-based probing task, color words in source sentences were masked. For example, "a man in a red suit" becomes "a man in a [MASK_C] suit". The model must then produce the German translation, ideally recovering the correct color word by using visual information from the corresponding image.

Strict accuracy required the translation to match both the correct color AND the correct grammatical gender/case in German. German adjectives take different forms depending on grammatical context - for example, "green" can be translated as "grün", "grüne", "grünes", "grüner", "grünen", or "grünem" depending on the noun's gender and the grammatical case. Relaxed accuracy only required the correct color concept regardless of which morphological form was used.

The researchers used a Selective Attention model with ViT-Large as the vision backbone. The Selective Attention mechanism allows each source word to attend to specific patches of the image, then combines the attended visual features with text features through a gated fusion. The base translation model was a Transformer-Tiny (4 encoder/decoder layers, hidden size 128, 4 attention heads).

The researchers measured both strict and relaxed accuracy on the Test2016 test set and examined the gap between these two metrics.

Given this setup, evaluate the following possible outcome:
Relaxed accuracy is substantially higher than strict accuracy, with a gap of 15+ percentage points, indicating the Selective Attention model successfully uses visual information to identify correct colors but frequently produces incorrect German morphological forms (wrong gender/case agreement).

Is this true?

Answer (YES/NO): NO